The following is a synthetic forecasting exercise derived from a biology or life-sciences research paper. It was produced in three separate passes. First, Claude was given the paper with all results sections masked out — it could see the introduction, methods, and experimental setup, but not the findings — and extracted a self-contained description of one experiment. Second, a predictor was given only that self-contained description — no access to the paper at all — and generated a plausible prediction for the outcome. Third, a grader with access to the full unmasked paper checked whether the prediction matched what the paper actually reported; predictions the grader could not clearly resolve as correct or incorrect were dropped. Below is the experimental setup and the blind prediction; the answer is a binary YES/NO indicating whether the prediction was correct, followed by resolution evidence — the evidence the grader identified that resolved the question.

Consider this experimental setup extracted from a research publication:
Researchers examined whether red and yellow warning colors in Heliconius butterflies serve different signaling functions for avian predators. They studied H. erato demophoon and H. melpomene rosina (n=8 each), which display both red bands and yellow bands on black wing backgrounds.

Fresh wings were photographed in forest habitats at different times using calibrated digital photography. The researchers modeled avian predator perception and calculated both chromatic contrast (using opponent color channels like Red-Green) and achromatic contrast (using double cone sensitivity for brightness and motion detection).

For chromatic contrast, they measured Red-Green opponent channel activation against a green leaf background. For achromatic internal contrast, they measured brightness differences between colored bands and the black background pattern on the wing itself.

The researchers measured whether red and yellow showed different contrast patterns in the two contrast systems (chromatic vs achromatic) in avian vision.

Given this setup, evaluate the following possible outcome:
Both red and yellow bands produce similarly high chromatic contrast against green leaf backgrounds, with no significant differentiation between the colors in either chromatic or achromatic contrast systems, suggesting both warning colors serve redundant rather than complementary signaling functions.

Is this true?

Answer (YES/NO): NO